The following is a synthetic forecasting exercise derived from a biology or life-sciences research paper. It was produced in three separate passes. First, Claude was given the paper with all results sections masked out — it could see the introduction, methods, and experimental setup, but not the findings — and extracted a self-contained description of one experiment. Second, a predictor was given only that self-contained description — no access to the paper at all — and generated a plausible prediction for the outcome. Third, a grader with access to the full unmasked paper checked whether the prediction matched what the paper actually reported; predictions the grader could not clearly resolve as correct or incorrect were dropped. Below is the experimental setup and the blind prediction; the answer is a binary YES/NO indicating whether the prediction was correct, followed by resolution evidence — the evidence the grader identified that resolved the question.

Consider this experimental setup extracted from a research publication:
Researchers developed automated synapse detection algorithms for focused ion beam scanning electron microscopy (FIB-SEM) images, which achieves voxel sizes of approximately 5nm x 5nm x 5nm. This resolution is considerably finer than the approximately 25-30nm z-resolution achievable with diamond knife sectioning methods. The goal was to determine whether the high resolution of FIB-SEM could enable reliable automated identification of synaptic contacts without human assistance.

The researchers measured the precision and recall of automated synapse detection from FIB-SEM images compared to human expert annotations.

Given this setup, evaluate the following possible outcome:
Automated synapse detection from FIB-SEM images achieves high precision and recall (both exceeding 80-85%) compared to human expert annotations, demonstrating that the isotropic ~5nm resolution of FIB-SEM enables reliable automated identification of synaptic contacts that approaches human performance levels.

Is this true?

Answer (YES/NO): YES